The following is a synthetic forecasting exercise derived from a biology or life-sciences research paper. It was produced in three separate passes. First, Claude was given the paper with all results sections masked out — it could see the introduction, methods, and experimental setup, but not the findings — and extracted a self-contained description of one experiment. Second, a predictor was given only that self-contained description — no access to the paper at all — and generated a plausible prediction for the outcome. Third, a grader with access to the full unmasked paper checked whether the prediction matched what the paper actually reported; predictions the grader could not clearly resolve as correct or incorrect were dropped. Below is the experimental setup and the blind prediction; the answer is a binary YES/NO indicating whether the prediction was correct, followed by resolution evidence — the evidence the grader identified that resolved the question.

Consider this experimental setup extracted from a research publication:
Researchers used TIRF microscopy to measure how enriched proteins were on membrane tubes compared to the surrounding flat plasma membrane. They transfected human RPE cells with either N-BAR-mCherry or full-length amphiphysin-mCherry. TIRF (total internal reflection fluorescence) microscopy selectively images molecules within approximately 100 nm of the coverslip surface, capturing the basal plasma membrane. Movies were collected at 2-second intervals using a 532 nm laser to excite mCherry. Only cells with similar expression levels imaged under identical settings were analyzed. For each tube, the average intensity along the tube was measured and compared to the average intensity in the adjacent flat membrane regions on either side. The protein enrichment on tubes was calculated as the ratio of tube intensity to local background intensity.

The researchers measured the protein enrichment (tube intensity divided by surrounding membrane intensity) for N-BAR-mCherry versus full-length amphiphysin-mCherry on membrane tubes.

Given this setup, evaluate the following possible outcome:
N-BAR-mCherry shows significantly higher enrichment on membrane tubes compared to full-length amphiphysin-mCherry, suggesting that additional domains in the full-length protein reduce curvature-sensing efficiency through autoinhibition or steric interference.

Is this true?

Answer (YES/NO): YES